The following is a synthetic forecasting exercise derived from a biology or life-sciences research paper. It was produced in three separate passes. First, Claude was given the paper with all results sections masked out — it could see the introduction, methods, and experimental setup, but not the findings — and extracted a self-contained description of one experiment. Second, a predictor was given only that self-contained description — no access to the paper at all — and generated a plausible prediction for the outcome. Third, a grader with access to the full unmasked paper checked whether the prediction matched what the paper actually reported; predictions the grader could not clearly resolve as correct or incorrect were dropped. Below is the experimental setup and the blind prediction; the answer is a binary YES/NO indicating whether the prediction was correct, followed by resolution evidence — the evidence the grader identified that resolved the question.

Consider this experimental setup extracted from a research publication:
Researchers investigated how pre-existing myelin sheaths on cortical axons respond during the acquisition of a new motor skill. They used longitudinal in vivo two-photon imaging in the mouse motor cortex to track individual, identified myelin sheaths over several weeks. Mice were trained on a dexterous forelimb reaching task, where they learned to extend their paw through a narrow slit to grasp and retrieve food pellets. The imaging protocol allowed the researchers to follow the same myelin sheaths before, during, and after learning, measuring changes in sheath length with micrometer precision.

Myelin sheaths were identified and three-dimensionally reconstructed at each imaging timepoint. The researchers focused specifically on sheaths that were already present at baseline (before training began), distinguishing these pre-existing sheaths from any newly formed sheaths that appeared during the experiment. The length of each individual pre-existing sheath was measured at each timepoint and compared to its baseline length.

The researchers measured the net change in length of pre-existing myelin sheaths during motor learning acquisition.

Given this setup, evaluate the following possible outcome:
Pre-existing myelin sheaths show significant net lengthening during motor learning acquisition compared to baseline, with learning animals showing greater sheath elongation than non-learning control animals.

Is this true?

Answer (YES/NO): NO